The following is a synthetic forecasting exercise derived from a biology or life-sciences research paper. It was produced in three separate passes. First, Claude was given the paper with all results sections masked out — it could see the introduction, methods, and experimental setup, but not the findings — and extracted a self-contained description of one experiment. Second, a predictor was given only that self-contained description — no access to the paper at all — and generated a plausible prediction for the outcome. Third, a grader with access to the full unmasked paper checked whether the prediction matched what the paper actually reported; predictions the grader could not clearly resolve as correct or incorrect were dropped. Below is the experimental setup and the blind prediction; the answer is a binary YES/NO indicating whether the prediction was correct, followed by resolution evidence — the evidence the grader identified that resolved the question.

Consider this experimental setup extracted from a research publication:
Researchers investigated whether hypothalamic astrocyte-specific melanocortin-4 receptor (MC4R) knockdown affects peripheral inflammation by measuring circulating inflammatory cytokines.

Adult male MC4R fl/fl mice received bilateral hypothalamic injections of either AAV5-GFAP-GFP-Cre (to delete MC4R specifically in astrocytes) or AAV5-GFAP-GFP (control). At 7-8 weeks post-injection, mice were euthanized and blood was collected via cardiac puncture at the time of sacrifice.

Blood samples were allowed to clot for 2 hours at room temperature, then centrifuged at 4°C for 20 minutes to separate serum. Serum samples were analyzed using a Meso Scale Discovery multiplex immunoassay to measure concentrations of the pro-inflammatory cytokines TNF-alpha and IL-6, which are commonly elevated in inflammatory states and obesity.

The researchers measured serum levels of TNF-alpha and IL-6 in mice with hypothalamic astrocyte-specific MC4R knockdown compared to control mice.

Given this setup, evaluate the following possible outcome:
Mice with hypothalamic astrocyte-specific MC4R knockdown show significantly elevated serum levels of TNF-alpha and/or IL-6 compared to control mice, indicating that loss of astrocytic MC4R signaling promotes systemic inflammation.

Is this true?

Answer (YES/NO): NO